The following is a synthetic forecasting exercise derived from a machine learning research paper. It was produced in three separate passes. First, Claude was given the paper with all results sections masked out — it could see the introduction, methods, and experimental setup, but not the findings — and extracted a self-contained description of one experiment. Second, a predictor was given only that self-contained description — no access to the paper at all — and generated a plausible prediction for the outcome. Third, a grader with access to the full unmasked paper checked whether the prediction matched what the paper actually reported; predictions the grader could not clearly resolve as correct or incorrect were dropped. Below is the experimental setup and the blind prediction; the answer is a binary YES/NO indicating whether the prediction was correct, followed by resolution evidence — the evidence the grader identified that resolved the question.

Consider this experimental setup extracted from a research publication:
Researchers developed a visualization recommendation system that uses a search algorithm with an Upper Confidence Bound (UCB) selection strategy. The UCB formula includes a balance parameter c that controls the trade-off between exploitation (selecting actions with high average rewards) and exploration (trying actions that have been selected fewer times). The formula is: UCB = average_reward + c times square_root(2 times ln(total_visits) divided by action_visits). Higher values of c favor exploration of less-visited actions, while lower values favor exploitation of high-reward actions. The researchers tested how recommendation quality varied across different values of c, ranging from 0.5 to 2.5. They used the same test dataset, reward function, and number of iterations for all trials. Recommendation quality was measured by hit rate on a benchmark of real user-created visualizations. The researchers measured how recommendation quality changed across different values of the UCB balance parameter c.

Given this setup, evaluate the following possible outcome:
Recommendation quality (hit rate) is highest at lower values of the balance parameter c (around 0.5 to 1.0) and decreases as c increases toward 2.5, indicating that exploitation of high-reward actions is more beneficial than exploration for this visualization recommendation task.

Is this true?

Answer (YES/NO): NO